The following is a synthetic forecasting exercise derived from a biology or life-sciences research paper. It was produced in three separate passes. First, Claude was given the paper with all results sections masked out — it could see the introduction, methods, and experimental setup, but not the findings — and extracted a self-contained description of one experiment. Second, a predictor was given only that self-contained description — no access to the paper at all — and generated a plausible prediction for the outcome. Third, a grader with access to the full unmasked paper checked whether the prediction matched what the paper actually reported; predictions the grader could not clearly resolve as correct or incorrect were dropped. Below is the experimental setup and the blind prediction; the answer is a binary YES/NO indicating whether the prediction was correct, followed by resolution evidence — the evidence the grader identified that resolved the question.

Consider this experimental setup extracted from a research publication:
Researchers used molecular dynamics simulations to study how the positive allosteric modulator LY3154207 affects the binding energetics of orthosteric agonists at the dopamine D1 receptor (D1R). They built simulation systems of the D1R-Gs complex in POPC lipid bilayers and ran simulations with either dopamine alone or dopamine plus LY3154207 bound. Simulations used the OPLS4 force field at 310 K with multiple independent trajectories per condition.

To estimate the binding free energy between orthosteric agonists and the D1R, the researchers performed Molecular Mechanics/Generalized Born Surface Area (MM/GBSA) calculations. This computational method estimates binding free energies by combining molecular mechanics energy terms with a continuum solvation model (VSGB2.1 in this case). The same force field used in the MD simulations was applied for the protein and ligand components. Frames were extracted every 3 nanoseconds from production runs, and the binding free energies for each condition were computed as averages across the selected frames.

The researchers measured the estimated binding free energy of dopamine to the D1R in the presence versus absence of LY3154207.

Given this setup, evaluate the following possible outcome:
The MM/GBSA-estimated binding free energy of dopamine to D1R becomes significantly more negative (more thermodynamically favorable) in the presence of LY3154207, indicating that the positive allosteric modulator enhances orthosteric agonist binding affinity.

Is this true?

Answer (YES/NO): NO